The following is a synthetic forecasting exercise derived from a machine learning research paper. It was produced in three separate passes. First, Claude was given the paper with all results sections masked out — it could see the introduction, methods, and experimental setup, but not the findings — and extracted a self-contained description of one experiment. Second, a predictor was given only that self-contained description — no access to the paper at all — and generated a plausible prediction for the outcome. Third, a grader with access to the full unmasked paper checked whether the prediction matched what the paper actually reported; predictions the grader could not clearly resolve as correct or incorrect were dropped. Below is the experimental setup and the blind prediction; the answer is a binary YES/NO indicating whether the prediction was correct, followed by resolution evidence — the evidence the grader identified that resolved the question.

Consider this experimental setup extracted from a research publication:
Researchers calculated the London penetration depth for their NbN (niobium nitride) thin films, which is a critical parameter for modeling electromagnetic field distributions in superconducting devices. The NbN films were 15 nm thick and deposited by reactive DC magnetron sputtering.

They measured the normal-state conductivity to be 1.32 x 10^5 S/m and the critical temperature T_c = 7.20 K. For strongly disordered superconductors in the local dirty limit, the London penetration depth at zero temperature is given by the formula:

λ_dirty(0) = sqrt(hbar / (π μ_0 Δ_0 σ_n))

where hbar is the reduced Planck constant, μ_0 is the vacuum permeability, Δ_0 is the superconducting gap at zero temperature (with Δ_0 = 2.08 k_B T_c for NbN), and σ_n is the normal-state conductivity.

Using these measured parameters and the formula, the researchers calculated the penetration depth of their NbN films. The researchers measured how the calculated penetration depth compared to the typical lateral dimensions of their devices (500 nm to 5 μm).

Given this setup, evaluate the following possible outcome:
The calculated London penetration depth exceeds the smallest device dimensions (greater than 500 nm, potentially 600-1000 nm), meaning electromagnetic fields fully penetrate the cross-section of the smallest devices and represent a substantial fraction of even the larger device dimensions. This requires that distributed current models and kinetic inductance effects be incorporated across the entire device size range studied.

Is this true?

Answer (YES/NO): YES